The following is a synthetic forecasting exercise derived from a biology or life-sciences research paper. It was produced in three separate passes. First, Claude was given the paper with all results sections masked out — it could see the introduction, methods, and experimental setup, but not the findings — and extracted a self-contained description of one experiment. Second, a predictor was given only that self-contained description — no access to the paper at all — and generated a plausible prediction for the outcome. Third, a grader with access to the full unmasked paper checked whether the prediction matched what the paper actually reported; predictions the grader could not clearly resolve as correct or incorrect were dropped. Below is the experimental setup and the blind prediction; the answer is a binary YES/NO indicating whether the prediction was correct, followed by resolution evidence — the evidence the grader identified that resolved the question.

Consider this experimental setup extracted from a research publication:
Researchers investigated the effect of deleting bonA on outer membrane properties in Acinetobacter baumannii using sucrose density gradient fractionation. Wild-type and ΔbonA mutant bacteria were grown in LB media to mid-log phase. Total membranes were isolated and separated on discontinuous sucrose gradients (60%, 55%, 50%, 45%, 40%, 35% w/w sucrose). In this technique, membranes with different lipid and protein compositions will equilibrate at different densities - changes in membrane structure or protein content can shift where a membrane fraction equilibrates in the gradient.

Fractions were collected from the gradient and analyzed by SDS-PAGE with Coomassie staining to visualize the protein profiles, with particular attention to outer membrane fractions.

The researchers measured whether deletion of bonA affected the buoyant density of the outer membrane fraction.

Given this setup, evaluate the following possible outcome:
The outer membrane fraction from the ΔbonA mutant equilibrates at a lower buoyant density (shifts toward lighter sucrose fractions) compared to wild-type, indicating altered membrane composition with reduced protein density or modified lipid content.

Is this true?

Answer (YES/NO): NO